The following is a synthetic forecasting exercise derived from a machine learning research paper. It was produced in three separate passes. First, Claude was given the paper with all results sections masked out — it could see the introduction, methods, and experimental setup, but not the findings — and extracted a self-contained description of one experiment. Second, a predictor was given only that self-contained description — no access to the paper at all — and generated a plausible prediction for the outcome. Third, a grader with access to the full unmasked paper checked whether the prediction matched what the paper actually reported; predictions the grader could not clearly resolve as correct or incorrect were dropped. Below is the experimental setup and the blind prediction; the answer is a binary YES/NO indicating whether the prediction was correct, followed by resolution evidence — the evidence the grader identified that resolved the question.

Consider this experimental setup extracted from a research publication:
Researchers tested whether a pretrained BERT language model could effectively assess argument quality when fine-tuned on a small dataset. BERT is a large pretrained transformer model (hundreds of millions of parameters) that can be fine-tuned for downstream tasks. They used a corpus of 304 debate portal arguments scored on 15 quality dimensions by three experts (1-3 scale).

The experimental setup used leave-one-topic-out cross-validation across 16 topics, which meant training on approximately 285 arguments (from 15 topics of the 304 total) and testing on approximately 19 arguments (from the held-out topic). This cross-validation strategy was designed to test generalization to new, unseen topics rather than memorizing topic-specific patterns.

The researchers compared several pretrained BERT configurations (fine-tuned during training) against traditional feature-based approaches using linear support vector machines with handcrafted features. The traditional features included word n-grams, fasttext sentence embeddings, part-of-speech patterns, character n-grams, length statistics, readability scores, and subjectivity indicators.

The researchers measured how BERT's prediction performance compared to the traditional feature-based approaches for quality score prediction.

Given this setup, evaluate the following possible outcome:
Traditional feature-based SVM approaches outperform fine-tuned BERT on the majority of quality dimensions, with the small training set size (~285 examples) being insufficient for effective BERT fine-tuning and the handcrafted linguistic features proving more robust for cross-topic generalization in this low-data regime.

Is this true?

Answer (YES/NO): NO